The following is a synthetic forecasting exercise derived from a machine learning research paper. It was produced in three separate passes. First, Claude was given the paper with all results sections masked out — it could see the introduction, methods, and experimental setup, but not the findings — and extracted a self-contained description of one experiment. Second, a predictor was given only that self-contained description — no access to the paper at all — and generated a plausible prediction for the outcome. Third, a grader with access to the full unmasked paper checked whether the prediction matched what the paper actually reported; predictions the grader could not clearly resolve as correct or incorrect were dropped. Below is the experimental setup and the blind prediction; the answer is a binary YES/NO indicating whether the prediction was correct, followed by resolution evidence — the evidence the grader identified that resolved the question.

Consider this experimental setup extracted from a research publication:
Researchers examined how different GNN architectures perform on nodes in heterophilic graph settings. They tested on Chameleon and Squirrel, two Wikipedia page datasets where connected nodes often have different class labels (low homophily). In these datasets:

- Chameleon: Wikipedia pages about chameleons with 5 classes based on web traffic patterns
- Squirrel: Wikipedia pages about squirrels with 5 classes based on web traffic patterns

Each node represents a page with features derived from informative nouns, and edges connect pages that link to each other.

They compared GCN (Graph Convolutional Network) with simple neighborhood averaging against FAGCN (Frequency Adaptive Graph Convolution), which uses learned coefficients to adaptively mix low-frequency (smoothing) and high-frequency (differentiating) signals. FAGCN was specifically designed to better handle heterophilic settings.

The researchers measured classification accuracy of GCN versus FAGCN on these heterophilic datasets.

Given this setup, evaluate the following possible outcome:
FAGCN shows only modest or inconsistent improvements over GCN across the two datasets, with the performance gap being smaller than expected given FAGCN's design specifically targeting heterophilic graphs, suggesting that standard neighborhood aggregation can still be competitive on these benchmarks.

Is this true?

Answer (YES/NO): YES